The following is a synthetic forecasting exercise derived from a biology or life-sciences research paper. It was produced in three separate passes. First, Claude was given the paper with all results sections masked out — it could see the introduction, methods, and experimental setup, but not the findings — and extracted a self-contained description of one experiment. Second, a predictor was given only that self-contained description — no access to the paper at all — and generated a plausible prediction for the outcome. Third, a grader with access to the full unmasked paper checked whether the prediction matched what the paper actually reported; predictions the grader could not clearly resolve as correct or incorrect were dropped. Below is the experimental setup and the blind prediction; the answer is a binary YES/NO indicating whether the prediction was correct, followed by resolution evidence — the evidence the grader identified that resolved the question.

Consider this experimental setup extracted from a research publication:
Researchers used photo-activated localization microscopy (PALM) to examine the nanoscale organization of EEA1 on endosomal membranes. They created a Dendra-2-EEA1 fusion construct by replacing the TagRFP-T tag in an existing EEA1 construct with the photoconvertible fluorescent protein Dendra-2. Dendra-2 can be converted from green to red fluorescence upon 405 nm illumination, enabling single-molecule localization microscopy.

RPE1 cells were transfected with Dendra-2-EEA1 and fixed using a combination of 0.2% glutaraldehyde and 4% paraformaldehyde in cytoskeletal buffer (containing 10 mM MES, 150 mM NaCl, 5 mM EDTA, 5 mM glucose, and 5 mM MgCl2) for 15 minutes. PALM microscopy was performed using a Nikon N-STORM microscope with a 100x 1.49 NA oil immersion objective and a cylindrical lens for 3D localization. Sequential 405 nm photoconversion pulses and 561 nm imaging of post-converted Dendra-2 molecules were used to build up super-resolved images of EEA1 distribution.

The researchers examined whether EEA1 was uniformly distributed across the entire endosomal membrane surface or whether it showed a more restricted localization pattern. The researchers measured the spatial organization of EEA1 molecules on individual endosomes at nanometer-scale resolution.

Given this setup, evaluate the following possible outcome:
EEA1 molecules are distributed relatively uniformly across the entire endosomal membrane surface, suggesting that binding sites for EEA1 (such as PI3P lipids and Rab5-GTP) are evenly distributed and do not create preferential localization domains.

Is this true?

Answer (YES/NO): NO